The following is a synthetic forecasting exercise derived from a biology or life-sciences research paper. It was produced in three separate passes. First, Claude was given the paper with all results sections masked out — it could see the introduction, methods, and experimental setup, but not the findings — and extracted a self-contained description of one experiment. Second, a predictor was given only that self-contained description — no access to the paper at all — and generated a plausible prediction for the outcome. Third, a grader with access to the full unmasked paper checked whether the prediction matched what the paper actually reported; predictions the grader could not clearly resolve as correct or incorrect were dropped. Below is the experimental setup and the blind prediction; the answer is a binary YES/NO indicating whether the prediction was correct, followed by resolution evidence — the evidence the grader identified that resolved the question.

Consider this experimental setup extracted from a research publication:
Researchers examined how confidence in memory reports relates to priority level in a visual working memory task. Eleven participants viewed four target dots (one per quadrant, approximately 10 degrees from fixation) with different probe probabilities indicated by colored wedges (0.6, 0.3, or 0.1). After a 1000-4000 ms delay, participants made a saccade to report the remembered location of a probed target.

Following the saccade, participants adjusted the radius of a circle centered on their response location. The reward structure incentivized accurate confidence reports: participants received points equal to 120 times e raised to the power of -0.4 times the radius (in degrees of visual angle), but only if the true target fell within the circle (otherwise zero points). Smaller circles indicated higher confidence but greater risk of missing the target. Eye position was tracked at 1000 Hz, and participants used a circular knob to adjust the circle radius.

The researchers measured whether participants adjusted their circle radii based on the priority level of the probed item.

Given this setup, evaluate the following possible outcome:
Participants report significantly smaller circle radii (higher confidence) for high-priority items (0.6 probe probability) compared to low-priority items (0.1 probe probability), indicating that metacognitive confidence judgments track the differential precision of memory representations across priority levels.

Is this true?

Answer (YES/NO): YES